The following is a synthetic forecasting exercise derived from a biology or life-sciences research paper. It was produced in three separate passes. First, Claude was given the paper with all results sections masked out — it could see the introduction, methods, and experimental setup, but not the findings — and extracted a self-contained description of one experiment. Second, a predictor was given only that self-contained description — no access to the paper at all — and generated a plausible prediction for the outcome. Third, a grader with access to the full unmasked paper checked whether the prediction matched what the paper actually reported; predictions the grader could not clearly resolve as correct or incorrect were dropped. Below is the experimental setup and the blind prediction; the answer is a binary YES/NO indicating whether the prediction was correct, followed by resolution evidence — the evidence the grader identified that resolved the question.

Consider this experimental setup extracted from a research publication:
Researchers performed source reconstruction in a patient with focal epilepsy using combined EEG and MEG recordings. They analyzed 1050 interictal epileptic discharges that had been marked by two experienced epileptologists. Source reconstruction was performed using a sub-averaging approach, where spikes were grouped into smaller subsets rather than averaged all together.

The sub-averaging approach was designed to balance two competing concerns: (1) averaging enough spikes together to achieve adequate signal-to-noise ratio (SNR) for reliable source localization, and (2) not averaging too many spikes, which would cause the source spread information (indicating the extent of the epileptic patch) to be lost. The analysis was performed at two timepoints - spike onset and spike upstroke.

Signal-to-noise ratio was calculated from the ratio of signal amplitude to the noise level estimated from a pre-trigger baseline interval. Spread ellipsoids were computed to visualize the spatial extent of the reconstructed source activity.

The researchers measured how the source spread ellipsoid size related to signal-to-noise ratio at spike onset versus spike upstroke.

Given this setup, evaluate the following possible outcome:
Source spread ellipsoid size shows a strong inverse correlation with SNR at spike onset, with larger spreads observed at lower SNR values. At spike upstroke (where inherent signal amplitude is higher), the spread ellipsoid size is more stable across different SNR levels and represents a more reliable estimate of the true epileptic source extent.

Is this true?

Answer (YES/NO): NO